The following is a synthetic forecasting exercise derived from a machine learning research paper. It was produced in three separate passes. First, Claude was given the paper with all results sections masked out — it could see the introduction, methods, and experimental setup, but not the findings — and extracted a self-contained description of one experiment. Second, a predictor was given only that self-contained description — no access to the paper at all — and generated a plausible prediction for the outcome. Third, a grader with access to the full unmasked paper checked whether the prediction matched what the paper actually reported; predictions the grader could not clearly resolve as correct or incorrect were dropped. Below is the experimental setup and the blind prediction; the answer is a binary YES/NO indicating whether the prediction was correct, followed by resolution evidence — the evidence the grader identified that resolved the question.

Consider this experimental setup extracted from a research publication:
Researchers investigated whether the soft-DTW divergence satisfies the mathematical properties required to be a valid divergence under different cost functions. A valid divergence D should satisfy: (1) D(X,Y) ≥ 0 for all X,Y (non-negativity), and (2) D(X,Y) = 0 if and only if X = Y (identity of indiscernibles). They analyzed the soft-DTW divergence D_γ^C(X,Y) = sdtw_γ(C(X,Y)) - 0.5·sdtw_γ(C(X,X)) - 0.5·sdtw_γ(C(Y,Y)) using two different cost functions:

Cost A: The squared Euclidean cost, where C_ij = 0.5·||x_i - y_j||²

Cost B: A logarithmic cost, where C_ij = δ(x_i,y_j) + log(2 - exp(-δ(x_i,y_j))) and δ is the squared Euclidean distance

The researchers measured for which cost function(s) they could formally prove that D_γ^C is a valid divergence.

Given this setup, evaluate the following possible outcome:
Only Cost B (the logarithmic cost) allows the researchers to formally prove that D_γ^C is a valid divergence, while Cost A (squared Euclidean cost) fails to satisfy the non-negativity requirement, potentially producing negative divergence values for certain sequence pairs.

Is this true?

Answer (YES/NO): NO